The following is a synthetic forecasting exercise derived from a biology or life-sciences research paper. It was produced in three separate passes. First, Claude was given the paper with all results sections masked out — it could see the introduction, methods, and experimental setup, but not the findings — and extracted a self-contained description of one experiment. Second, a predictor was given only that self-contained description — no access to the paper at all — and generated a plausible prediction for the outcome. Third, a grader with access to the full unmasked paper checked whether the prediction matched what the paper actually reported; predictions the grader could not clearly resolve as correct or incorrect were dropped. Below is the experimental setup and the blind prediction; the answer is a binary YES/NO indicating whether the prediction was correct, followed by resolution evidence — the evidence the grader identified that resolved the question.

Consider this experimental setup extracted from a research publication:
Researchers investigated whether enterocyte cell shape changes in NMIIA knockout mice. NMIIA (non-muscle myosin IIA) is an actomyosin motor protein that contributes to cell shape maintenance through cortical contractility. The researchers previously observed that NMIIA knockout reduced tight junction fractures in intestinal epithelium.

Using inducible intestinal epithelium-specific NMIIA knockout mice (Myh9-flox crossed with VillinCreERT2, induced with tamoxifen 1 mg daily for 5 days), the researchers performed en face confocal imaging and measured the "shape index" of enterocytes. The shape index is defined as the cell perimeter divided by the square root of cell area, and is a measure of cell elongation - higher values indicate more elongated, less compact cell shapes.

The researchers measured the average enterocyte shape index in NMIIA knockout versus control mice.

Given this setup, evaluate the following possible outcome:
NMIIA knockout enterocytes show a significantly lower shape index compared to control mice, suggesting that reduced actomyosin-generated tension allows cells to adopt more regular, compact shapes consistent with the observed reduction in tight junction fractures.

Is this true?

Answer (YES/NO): NO